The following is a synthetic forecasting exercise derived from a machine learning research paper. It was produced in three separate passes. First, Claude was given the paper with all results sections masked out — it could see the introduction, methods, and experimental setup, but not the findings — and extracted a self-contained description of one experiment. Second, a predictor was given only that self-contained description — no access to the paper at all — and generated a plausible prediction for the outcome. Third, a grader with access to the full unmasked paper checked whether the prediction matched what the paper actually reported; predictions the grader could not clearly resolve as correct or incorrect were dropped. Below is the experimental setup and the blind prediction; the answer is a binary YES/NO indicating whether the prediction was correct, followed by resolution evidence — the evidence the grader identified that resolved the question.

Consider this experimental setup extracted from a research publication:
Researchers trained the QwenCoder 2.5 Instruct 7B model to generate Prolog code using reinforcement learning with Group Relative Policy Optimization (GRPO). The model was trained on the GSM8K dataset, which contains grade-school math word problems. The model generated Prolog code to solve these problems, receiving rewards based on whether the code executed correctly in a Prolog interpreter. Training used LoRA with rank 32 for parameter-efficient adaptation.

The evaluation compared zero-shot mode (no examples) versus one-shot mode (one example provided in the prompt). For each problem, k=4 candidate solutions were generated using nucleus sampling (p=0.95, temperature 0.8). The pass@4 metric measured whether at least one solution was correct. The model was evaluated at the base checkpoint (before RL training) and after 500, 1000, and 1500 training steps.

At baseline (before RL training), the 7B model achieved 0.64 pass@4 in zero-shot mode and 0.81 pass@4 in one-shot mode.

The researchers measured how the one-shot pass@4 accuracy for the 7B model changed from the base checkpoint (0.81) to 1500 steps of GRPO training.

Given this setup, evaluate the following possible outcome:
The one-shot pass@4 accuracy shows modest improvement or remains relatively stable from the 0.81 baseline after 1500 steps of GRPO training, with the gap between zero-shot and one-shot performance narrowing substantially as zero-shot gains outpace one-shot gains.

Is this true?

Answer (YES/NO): NO